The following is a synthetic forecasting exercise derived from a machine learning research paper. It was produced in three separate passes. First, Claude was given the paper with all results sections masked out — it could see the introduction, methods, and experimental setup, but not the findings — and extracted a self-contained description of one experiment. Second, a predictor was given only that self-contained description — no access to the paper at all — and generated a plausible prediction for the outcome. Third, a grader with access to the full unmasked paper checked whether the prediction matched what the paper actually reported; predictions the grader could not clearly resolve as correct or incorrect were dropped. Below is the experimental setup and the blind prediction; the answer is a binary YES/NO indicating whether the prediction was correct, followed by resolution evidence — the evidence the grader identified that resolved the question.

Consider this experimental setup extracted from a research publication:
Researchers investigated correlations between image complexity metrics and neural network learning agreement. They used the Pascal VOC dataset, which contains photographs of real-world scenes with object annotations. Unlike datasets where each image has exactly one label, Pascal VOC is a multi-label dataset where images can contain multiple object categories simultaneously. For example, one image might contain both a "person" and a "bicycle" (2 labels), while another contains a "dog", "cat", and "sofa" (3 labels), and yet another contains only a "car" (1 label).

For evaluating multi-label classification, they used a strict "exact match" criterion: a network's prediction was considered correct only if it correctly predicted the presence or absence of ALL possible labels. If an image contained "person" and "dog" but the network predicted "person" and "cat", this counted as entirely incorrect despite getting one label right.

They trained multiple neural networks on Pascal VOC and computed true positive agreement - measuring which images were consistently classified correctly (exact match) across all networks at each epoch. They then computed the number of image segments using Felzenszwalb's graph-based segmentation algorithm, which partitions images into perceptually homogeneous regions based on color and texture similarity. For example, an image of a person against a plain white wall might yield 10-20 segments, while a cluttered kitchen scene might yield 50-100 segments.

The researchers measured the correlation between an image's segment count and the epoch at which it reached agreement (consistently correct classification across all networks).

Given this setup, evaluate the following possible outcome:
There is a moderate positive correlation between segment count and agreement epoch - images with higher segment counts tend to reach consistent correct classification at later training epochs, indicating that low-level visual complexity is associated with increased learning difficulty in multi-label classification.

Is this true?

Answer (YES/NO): YES